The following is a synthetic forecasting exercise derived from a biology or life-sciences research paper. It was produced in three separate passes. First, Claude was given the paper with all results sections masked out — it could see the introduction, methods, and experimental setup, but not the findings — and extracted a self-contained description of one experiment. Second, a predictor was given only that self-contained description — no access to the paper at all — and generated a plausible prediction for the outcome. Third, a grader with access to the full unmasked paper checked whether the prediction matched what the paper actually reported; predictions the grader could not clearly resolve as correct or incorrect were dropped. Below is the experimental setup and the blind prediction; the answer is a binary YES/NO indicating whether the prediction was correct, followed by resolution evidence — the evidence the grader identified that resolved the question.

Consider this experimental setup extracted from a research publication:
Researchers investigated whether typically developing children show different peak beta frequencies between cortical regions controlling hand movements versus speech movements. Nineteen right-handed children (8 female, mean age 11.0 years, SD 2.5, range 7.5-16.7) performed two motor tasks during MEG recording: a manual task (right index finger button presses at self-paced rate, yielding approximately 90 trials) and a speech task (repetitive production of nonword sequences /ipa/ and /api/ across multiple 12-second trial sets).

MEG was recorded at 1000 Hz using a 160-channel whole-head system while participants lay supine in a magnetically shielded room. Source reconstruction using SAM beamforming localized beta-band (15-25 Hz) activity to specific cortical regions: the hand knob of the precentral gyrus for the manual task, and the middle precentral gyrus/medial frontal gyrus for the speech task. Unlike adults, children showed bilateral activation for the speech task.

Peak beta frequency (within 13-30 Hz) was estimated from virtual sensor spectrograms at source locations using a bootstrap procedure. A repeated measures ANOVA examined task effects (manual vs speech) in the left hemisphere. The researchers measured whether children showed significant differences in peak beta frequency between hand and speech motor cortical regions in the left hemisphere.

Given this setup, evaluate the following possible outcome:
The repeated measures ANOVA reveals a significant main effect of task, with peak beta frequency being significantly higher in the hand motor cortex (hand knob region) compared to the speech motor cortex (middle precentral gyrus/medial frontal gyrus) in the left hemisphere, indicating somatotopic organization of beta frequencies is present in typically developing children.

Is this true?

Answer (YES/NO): YES